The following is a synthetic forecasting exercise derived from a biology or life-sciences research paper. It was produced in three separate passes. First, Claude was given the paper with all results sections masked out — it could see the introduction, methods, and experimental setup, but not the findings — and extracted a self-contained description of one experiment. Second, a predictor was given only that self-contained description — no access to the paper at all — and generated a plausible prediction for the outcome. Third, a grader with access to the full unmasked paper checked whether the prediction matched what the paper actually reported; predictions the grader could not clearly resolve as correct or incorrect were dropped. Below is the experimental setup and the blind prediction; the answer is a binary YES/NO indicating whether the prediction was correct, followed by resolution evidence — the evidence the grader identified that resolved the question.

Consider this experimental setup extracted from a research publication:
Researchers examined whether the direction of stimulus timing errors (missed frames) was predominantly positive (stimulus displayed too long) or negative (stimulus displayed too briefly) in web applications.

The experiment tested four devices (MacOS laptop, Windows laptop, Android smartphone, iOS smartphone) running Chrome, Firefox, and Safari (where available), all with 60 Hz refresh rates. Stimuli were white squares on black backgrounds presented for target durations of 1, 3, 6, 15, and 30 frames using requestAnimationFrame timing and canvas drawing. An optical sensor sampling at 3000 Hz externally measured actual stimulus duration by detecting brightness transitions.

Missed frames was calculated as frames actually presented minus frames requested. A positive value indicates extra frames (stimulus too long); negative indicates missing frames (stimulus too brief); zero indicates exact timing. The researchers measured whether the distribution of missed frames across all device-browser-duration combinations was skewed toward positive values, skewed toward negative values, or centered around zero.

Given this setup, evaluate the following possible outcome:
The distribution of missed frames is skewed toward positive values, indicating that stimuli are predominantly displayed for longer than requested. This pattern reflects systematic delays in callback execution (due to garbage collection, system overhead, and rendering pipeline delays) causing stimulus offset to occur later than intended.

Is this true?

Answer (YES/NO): NO